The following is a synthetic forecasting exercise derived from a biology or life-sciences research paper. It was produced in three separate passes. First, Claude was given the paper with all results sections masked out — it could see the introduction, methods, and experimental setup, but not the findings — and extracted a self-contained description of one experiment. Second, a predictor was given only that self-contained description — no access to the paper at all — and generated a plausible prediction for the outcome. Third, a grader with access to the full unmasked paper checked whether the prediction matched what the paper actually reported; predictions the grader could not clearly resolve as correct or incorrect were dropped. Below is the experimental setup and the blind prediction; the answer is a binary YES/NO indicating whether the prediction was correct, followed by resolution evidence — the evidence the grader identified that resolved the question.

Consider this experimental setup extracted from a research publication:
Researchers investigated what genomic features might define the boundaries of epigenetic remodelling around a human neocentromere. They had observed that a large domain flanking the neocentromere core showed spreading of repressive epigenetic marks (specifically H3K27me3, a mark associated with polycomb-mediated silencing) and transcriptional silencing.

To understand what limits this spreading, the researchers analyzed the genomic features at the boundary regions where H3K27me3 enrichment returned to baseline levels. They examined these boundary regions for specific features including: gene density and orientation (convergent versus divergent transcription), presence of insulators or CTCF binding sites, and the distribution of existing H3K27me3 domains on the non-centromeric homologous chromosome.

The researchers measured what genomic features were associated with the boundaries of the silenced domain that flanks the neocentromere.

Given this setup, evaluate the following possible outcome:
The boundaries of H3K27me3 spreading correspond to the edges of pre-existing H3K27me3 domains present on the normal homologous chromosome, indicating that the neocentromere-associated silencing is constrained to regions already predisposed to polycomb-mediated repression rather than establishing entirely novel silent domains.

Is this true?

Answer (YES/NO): NO